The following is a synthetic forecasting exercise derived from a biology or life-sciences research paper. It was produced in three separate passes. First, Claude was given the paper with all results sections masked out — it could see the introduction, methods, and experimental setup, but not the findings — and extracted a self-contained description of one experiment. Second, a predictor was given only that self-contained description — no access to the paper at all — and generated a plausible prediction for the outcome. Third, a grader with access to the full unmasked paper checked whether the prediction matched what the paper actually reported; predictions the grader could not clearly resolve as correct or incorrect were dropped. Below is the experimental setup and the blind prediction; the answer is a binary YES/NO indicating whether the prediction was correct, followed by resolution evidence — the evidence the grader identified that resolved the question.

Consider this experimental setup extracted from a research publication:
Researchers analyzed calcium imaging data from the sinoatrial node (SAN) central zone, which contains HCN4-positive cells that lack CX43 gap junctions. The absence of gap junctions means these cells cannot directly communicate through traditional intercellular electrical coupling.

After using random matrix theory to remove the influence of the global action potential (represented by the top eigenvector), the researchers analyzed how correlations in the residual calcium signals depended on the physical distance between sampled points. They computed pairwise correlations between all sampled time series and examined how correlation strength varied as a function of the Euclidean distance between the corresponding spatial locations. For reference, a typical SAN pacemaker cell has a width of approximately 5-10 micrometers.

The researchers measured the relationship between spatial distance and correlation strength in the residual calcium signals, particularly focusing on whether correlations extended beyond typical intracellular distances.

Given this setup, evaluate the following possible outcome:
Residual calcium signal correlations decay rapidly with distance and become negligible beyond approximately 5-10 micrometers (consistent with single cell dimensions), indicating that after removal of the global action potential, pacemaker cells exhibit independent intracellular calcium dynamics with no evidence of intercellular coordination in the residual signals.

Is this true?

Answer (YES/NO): NO